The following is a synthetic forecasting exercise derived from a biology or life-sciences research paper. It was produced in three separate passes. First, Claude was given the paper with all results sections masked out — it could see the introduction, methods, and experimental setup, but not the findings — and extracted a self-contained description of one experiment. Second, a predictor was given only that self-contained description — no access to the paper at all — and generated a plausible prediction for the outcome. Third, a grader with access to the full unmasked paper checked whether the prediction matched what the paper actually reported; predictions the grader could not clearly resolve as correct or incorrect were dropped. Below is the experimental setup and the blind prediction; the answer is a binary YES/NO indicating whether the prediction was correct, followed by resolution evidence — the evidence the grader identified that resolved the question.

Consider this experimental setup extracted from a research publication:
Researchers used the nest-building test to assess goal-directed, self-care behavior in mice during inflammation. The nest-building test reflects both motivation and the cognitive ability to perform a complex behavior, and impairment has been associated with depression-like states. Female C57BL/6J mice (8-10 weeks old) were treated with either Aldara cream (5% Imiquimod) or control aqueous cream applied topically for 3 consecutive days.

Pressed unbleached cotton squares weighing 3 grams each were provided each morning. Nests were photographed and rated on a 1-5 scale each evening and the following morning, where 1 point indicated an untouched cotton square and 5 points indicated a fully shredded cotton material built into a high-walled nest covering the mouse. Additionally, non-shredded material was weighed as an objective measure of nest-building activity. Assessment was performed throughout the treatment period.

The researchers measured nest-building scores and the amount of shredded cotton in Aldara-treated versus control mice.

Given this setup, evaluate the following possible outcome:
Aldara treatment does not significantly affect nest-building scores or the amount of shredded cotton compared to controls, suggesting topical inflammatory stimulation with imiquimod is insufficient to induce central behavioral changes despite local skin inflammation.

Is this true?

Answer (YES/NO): NO